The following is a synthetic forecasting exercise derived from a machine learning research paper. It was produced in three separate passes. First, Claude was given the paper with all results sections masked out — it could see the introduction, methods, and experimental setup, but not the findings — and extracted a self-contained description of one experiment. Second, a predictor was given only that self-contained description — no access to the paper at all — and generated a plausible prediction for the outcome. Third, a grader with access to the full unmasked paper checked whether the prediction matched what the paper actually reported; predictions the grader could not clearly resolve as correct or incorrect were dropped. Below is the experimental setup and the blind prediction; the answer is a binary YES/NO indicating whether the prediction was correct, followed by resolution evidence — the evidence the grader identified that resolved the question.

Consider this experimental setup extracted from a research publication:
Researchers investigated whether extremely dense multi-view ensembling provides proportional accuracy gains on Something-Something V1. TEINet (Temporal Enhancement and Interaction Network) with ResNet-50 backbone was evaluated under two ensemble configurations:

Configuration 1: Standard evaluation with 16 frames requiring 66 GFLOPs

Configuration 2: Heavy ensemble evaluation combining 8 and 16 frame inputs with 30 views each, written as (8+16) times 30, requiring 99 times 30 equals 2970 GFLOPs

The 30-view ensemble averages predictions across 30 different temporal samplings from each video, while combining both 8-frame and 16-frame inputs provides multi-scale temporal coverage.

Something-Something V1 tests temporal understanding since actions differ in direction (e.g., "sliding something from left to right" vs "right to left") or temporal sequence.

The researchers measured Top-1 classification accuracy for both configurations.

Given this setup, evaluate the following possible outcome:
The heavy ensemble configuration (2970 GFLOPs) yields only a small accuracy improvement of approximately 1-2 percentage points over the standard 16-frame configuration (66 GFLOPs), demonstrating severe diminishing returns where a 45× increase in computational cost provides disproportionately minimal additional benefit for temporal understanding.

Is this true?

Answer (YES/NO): NO